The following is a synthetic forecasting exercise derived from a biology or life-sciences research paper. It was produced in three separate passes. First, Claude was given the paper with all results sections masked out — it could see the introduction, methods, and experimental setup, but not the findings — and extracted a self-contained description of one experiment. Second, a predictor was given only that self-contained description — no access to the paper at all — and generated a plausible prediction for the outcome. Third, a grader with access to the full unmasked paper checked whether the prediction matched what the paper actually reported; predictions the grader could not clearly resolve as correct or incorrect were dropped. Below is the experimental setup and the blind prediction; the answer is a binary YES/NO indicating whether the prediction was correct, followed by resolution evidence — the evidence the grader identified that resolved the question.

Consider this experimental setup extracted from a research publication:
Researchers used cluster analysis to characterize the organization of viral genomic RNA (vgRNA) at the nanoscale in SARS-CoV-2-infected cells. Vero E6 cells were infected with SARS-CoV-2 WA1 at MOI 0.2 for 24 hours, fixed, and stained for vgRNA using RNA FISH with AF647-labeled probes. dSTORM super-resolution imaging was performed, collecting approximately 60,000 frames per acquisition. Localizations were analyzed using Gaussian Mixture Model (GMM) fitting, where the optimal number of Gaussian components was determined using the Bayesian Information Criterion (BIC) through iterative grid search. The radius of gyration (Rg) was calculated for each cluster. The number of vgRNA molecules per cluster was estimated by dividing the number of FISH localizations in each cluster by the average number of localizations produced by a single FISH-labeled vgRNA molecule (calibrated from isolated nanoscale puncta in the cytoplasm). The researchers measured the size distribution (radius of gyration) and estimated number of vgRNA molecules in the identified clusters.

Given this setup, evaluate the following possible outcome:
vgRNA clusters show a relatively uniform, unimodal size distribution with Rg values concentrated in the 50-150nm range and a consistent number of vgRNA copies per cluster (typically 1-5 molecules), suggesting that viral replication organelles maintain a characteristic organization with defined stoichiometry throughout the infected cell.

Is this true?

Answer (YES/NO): NO